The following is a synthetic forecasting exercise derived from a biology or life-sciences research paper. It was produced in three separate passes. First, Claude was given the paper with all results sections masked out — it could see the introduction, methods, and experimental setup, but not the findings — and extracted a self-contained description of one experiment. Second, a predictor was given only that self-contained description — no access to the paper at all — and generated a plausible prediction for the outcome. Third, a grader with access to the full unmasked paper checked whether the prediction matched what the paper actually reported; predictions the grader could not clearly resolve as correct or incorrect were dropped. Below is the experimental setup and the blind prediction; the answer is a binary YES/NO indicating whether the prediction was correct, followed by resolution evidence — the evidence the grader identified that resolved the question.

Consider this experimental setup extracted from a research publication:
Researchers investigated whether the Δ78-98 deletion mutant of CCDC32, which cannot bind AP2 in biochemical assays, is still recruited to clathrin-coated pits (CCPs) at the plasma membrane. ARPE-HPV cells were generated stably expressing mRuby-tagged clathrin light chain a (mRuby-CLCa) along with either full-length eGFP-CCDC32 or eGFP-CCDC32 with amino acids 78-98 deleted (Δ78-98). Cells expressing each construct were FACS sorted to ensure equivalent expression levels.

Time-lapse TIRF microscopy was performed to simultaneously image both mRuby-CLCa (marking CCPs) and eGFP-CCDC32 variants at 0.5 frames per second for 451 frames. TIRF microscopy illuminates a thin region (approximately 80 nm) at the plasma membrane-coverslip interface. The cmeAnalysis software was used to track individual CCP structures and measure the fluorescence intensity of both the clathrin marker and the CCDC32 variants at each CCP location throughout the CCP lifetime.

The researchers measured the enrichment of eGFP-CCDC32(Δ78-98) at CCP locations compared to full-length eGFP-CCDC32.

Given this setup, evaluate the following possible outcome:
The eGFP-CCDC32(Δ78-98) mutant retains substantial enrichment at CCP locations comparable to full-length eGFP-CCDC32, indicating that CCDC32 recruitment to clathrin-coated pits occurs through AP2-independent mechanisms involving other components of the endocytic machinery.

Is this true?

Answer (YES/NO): NO